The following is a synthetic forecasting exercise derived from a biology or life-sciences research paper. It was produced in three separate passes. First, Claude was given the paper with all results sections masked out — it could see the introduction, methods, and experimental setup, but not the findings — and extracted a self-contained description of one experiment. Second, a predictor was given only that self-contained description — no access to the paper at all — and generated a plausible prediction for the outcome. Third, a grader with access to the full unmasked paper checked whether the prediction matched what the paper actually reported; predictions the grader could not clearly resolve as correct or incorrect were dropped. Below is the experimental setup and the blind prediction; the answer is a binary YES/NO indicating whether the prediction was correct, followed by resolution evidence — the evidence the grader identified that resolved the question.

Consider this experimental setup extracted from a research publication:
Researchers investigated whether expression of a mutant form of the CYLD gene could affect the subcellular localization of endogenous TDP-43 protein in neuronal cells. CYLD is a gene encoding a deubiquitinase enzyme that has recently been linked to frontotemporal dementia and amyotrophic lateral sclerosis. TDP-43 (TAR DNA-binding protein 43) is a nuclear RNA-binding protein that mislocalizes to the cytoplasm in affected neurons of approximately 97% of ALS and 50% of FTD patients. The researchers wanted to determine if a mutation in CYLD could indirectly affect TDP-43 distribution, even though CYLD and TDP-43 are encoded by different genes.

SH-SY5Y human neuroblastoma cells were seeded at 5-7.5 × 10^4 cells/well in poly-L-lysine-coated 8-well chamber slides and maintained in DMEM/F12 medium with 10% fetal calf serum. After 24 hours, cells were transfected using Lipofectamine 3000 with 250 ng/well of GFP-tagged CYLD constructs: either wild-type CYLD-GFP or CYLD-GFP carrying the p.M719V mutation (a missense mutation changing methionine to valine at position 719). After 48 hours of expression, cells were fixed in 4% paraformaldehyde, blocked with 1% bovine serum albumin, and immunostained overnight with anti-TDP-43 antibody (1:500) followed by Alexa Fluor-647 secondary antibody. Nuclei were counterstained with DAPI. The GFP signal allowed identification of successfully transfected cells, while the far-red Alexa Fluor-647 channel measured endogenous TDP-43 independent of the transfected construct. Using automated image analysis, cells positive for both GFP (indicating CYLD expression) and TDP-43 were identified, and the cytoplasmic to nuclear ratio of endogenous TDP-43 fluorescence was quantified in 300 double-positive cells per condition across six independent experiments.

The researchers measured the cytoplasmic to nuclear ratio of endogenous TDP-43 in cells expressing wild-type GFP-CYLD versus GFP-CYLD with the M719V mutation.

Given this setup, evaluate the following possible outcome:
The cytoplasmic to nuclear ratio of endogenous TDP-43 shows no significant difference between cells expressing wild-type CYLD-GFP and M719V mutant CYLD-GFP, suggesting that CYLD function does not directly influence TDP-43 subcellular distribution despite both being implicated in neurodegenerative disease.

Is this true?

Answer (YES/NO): NO